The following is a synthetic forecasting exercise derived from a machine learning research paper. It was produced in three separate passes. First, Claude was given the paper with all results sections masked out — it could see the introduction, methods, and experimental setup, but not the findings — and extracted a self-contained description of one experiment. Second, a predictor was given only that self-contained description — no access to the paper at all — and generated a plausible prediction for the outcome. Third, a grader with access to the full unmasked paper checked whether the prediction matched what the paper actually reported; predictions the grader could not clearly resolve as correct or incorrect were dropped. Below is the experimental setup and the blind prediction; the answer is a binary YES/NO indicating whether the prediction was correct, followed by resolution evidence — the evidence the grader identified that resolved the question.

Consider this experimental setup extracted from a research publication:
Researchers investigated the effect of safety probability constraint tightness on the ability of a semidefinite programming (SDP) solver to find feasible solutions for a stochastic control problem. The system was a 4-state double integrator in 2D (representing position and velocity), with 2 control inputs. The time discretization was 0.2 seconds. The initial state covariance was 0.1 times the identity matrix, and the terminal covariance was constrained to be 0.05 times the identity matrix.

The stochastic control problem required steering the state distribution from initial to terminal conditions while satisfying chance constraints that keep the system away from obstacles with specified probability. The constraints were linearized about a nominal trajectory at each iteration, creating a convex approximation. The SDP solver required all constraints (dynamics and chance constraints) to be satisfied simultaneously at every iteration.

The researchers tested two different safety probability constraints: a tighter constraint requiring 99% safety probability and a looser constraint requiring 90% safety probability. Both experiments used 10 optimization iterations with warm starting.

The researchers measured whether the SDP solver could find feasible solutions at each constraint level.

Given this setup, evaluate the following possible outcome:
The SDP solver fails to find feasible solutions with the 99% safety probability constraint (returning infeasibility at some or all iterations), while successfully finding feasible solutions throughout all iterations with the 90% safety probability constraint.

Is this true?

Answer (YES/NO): YES